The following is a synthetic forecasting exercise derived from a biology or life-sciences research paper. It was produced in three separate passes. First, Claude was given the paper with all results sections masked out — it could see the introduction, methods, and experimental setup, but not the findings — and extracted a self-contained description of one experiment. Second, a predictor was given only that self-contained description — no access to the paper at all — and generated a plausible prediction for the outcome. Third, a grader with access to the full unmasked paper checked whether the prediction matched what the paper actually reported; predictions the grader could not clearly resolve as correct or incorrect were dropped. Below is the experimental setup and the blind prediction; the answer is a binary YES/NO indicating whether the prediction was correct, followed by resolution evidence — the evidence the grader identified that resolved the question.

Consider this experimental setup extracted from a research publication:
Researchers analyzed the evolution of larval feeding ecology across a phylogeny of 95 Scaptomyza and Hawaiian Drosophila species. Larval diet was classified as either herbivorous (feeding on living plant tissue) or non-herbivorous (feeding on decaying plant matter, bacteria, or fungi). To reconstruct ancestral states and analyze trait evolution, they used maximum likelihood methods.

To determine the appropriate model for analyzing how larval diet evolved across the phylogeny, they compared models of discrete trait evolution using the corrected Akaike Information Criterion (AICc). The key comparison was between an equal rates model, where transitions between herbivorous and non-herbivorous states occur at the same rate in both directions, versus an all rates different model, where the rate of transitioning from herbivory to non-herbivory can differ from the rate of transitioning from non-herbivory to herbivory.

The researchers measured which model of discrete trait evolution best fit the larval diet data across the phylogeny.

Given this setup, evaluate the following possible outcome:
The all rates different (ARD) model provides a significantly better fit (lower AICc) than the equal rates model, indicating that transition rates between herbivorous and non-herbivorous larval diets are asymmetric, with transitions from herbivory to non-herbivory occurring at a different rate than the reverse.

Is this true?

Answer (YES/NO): NO